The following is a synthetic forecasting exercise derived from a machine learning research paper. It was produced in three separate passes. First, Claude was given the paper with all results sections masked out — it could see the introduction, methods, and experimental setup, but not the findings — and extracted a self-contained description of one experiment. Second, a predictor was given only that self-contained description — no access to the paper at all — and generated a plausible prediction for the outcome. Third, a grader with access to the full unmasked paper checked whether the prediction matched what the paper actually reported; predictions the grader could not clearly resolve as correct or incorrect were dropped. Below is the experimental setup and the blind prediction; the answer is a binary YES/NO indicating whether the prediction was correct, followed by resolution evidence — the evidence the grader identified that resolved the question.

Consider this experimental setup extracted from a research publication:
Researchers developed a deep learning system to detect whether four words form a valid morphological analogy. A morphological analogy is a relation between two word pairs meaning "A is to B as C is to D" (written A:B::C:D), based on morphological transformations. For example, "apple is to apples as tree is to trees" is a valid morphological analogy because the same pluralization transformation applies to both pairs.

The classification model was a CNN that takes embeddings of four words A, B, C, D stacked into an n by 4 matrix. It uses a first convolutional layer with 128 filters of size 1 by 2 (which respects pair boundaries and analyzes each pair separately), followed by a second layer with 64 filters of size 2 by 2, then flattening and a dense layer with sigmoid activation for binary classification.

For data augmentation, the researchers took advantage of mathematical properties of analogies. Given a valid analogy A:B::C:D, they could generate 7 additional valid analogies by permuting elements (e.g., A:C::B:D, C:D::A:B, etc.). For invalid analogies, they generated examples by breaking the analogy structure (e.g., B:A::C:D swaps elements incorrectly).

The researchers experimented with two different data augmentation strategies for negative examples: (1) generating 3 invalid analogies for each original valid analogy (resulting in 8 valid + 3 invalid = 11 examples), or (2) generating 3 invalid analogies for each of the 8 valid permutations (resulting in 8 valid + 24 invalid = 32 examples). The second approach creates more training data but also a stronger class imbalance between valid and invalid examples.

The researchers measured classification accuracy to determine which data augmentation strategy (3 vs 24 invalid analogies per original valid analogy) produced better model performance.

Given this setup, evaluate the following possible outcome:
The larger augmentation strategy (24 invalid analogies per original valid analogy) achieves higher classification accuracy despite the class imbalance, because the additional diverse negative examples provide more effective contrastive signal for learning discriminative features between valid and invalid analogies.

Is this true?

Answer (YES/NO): NO